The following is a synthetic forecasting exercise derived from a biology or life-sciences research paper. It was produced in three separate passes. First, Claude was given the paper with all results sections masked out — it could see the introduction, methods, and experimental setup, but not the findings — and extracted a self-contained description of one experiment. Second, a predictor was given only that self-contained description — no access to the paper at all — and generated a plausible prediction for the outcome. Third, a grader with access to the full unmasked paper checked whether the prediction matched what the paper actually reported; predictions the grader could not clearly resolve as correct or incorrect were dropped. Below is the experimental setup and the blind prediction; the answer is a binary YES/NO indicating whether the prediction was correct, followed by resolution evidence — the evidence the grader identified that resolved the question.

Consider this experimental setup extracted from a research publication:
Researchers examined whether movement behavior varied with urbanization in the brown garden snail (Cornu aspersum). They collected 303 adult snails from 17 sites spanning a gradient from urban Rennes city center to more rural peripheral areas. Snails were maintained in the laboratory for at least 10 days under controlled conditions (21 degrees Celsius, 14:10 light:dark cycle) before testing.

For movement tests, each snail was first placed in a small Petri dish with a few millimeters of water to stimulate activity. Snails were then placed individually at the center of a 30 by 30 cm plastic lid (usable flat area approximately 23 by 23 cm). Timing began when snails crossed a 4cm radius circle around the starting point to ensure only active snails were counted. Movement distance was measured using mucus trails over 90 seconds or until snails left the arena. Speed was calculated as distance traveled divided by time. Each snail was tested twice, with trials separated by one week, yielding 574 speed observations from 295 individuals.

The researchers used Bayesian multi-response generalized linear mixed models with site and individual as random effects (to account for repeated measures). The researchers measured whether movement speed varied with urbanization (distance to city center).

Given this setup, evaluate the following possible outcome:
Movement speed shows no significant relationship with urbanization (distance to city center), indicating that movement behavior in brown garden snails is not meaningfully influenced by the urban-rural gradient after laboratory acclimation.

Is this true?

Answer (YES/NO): YES